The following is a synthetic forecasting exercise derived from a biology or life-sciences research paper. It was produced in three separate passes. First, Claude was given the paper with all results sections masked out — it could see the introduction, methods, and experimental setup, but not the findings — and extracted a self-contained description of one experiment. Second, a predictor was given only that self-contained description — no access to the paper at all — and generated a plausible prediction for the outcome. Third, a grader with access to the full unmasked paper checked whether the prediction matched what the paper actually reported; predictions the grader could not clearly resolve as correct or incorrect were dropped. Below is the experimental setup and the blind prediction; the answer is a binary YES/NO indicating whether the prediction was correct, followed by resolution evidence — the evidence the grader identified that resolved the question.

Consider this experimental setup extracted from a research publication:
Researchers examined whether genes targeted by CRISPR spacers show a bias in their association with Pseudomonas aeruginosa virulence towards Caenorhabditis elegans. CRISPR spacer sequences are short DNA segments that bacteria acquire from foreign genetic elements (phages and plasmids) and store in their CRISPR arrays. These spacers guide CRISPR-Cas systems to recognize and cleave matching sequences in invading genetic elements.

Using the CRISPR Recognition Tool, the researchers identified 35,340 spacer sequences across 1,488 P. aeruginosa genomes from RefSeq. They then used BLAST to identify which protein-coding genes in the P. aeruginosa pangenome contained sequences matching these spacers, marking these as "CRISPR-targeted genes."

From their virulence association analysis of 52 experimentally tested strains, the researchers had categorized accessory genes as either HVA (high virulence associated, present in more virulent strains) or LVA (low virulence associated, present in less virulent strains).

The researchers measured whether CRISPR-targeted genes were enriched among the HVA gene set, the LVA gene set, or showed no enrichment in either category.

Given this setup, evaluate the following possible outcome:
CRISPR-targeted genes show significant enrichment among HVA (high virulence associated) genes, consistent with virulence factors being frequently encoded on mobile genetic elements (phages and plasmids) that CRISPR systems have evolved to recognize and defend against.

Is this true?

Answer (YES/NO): NO